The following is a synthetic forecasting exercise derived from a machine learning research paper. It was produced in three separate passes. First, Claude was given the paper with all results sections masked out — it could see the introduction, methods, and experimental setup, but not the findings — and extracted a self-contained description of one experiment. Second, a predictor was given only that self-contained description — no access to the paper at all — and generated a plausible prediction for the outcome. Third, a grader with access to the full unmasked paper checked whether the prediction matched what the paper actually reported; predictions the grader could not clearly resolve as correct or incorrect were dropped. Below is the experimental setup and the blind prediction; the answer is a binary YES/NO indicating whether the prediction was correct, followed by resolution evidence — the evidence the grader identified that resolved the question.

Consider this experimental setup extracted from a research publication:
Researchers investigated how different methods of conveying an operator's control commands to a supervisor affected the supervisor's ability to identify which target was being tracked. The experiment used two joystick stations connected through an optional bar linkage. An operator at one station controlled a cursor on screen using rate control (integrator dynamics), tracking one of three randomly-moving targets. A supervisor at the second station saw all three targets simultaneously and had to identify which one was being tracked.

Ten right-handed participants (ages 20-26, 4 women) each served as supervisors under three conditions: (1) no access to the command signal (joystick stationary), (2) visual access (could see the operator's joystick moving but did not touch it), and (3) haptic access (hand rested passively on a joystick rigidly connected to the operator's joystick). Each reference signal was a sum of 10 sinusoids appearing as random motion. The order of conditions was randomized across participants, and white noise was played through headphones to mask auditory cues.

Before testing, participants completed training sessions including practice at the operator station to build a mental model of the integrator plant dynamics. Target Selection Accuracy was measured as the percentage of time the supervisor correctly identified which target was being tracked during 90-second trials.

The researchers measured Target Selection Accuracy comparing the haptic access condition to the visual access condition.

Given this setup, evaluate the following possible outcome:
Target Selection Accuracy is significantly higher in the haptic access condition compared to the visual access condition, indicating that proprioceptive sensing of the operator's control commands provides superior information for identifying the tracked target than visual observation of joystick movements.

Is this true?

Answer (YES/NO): YES